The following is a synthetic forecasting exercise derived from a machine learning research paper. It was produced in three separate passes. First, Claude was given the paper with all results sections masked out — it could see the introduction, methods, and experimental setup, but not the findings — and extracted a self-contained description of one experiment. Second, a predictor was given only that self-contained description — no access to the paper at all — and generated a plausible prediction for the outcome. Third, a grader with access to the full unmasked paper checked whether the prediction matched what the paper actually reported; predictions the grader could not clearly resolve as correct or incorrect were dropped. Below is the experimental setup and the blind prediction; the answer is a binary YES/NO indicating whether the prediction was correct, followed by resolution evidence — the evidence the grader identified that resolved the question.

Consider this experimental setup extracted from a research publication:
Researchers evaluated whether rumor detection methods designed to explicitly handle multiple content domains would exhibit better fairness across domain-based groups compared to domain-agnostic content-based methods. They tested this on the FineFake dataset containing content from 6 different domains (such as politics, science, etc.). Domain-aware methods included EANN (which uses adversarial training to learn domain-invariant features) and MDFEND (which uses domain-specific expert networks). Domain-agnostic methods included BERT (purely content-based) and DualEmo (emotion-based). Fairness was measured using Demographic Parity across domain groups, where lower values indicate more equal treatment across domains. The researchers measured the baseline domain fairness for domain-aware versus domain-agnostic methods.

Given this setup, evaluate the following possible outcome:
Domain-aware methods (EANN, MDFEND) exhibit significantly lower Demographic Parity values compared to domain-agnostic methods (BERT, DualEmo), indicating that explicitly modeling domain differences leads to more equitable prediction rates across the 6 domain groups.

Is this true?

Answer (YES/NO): NO